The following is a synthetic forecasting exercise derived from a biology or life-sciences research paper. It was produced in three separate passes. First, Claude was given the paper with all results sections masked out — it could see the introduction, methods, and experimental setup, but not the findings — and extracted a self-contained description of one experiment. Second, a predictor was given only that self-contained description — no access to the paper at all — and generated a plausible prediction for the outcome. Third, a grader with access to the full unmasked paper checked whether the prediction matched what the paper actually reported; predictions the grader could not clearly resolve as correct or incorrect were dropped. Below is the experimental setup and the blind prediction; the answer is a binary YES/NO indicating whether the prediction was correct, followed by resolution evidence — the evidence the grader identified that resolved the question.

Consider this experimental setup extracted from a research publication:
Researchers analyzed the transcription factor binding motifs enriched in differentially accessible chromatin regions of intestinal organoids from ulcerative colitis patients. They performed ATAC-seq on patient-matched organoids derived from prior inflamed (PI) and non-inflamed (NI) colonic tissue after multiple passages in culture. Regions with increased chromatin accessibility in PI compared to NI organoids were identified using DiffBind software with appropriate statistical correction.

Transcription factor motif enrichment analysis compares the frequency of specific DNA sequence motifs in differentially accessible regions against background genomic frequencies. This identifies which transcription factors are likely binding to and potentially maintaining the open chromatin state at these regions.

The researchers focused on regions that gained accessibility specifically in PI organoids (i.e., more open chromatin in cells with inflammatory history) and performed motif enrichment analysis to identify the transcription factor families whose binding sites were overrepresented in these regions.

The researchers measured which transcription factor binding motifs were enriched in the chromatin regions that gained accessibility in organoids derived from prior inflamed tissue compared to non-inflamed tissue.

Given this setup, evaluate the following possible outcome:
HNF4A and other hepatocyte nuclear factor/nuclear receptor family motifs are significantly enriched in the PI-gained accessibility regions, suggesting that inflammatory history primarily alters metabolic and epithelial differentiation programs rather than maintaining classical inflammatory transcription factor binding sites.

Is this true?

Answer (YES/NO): NO